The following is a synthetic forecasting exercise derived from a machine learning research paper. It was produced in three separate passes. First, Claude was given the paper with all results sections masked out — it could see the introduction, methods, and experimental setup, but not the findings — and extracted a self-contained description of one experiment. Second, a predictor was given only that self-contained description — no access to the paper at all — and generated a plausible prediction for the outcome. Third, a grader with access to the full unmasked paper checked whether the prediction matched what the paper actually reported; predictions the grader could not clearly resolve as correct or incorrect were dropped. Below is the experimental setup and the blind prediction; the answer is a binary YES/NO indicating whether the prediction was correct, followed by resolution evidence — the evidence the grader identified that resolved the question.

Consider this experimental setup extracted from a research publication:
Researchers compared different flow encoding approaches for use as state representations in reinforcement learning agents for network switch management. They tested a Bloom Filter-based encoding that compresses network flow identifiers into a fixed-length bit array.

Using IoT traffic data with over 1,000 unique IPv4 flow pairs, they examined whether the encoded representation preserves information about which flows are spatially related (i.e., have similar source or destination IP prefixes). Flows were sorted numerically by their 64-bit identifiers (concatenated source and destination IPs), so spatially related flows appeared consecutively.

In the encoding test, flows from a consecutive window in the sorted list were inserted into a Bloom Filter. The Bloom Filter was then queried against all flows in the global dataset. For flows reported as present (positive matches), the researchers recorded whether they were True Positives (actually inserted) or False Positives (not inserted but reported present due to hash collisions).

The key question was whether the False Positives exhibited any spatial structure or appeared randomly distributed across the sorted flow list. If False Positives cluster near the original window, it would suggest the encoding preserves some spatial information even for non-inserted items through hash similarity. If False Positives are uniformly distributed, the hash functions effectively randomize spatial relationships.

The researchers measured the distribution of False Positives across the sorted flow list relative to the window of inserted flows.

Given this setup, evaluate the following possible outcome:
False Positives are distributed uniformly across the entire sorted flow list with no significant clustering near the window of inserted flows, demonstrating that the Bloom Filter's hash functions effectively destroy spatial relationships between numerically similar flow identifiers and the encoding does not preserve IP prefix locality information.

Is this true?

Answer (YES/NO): NO